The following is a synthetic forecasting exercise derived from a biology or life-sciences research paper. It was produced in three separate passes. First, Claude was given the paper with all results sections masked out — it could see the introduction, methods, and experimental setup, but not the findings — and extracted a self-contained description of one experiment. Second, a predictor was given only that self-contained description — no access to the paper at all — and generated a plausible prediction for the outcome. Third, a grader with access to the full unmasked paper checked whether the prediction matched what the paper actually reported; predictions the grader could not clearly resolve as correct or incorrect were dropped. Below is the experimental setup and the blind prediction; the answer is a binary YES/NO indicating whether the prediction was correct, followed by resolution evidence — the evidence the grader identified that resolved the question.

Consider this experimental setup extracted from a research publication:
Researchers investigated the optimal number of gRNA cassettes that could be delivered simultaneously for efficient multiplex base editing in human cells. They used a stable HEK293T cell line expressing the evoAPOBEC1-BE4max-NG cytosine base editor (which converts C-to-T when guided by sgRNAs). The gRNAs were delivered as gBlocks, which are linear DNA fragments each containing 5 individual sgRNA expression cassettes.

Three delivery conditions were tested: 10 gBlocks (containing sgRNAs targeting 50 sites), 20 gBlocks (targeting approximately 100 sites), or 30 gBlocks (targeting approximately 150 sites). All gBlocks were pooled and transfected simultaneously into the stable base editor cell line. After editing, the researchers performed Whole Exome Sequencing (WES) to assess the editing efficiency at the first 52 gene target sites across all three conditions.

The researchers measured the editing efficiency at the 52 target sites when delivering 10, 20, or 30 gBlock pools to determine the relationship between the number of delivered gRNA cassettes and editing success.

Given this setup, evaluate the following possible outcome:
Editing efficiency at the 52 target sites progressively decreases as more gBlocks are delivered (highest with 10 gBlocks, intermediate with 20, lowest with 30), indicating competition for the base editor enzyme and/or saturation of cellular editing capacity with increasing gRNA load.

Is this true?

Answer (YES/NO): YES